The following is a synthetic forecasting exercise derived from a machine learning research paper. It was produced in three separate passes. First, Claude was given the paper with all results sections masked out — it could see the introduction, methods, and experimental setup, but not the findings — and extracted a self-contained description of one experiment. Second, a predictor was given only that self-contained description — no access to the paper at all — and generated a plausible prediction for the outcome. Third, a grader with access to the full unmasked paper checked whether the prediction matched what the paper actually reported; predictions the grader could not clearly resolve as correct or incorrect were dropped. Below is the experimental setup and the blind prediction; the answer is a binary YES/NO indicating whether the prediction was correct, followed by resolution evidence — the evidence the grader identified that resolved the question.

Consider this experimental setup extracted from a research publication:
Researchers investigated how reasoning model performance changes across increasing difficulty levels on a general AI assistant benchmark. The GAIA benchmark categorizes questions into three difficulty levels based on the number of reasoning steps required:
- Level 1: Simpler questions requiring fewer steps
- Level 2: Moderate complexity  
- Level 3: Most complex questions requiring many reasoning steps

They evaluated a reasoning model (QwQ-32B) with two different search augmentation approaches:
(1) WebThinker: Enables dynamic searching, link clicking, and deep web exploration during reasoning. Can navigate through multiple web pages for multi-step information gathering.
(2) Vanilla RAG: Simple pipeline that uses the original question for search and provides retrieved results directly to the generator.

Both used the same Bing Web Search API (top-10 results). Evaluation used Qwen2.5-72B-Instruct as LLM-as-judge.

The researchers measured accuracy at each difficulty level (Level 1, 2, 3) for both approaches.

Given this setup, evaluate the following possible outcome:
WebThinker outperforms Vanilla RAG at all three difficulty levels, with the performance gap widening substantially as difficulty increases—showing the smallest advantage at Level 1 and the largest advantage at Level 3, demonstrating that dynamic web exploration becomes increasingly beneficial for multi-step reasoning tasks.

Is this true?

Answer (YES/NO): NO